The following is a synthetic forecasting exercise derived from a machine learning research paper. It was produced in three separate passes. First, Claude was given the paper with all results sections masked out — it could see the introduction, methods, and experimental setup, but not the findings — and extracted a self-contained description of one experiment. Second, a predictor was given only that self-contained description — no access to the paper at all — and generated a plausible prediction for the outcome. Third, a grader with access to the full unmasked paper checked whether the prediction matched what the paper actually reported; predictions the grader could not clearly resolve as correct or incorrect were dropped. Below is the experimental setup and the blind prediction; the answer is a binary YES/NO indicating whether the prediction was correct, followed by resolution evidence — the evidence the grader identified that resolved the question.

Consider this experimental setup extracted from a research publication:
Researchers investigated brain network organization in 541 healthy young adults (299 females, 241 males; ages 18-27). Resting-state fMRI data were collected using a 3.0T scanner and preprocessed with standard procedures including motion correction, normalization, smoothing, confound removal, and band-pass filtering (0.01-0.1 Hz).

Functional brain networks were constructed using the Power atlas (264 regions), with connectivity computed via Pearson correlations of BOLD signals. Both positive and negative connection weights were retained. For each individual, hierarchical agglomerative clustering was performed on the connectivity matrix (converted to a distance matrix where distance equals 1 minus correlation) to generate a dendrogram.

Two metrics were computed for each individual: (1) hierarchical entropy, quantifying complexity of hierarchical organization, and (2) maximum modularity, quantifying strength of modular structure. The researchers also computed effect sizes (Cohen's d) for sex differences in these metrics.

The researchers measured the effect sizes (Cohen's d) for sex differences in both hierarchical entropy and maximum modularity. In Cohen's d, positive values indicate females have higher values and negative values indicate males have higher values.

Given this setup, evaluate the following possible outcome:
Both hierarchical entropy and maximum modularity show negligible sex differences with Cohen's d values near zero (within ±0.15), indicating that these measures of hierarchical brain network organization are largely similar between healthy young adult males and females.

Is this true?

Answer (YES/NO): NO